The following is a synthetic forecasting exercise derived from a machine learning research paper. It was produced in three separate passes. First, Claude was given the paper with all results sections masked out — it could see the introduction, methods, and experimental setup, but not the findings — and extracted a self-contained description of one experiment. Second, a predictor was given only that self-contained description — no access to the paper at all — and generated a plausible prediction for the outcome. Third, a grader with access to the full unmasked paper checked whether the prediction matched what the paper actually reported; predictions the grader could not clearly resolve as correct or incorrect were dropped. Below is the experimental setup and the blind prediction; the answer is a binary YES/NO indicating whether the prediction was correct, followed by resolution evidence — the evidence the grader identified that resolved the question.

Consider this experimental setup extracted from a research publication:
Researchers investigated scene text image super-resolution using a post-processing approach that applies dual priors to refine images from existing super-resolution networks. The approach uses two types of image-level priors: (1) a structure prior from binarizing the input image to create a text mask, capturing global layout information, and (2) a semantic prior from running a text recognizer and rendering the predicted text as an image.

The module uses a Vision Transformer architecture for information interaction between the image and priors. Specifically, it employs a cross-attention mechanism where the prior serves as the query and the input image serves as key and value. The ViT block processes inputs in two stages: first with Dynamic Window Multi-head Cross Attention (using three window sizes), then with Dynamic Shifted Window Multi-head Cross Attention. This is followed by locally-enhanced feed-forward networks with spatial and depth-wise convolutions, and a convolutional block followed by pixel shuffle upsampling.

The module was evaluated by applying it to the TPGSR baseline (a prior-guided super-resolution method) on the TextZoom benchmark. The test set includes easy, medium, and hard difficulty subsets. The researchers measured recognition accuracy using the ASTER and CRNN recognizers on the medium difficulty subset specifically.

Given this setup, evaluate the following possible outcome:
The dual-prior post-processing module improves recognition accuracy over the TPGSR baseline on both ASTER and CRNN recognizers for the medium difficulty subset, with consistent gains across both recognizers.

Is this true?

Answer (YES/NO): NO